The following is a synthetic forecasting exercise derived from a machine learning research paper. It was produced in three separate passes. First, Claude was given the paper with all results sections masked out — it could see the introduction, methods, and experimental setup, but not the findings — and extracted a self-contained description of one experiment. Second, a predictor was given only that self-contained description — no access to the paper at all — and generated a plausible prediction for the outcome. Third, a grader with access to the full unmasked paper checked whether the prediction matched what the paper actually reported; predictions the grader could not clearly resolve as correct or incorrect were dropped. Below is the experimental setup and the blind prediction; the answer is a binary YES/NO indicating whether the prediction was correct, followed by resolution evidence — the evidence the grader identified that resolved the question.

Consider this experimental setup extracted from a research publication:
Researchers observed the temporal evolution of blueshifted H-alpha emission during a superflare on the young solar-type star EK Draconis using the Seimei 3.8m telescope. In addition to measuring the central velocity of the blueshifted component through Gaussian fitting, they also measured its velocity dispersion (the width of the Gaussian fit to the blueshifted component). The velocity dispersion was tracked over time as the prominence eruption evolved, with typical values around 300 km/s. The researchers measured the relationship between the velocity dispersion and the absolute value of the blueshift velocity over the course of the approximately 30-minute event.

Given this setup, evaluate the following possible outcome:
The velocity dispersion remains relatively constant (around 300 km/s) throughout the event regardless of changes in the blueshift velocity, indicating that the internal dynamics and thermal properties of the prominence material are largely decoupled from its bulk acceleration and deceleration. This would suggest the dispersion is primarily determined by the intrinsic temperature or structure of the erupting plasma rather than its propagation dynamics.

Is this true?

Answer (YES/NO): NO